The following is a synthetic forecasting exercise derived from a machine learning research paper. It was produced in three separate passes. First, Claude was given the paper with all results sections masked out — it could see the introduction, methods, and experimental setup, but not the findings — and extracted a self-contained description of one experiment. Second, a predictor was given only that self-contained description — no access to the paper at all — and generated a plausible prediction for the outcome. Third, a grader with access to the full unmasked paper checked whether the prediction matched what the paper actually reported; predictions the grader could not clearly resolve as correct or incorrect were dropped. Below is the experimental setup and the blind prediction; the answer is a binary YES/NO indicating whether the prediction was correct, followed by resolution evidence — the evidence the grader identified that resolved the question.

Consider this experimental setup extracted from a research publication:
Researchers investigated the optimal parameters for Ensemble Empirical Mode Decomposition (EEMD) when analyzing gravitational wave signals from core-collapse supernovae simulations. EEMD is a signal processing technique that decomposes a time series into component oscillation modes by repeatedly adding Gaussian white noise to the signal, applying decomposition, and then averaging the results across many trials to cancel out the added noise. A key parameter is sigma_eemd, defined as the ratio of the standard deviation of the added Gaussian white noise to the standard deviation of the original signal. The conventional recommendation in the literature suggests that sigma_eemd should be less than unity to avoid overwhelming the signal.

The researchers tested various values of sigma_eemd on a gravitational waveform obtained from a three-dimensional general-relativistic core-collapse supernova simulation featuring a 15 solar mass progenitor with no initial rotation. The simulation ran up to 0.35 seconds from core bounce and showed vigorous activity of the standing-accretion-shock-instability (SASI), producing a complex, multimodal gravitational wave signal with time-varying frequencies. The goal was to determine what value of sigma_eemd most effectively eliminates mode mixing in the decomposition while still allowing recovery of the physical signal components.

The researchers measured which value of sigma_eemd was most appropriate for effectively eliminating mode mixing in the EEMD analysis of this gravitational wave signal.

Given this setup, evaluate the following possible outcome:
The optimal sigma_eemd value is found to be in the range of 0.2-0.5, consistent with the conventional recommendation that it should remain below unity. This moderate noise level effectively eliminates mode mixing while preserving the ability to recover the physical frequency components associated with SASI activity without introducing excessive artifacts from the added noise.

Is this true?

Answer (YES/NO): NO